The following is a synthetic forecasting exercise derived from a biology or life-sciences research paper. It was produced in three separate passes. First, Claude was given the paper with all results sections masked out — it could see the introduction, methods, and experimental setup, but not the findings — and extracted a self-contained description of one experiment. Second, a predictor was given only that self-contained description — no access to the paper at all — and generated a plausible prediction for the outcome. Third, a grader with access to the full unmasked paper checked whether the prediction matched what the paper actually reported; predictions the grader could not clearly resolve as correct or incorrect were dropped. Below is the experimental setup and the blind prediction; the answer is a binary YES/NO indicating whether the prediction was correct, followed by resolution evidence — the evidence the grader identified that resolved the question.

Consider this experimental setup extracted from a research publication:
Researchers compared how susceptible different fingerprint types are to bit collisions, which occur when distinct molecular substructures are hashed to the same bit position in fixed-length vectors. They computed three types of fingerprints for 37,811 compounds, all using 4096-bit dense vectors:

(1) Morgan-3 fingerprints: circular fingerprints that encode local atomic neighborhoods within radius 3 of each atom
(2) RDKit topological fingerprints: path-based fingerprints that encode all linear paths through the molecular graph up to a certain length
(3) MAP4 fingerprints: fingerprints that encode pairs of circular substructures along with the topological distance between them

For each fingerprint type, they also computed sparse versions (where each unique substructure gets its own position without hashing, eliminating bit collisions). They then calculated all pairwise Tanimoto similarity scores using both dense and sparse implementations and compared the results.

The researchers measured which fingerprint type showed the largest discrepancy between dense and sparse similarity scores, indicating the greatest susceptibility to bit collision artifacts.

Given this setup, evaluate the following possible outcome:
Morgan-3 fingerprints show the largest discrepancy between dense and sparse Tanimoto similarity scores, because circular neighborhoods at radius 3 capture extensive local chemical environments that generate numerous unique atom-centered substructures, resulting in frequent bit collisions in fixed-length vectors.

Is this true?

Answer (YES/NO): NO